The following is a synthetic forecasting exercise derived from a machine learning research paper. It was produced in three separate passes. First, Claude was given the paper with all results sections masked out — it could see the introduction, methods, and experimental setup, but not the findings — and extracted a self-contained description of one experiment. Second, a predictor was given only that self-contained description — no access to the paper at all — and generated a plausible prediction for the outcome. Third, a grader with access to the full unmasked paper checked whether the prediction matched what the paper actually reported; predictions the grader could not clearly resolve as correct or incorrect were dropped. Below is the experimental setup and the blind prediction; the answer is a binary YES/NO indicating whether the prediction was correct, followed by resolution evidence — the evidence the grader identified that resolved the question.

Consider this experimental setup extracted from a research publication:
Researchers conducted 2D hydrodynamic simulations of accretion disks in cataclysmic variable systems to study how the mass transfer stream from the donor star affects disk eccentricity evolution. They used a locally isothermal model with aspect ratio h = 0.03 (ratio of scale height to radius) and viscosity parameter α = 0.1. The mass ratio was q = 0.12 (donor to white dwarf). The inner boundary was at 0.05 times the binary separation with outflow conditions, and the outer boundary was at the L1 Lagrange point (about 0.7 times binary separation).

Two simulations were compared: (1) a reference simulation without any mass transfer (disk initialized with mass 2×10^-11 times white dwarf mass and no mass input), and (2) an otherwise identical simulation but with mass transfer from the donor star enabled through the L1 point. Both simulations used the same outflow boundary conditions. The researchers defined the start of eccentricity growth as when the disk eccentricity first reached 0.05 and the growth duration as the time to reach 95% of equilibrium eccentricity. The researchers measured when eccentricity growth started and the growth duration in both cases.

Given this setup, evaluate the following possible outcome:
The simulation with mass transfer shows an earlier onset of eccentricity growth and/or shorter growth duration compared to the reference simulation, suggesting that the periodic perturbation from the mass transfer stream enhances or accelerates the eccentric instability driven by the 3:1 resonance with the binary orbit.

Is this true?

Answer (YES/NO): YES